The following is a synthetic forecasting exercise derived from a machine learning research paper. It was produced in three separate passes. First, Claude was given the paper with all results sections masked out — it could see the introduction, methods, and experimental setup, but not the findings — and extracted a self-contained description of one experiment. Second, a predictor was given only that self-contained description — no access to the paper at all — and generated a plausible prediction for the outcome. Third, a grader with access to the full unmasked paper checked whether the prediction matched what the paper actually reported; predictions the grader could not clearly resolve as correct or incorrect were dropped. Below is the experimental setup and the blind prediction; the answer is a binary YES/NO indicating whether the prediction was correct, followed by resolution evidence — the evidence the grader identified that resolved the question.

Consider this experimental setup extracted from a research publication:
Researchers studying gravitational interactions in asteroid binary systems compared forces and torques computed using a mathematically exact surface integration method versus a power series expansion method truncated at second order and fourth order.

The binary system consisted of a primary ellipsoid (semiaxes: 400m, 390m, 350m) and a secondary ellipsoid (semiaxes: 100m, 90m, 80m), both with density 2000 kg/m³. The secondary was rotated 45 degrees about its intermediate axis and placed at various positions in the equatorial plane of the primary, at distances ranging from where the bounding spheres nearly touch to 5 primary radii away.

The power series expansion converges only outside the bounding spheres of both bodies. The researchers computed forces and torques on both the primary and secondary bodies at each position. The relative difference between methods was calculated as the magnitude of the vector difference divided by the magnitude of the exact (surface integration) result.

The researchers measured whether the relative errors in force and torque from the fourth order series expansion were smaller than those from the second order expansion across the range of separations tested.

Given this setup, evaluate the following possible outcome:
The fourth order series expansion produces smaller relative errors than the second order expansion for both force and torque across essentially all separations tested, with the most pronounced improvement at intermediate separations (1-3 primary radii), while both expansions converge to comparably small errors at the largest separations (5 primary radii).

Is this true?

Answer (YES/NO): NO